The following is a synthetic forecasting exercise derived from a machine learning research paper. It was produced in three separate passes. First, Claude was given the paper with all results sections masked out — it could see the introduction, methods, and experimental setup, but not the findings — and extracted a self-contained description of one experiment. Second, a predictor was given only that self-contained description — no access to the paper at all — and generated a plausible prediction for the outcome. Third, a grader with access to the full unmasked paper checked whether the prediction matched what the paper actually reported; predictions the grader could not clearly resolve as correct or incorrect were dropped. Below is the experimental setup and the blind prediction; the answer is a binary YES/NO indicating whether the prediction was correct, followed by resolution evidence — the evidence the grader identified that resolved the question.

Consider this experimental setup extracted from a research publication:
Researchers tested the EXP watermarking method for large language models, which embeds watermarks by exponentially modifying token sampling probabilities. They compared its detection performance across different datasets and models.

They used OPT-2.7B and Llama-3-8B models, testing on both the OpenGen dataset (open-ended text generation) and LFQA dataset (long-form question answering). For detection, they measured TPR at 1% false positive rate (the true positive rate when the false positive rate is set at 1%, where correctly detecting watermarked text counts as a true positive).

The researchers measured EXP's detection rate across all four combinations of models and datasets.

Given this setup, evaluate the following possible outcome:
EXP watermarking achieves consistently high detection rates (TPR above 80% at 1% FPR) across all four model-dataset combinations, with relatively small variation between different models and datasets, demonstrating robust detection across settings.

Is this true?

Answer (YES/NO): YES